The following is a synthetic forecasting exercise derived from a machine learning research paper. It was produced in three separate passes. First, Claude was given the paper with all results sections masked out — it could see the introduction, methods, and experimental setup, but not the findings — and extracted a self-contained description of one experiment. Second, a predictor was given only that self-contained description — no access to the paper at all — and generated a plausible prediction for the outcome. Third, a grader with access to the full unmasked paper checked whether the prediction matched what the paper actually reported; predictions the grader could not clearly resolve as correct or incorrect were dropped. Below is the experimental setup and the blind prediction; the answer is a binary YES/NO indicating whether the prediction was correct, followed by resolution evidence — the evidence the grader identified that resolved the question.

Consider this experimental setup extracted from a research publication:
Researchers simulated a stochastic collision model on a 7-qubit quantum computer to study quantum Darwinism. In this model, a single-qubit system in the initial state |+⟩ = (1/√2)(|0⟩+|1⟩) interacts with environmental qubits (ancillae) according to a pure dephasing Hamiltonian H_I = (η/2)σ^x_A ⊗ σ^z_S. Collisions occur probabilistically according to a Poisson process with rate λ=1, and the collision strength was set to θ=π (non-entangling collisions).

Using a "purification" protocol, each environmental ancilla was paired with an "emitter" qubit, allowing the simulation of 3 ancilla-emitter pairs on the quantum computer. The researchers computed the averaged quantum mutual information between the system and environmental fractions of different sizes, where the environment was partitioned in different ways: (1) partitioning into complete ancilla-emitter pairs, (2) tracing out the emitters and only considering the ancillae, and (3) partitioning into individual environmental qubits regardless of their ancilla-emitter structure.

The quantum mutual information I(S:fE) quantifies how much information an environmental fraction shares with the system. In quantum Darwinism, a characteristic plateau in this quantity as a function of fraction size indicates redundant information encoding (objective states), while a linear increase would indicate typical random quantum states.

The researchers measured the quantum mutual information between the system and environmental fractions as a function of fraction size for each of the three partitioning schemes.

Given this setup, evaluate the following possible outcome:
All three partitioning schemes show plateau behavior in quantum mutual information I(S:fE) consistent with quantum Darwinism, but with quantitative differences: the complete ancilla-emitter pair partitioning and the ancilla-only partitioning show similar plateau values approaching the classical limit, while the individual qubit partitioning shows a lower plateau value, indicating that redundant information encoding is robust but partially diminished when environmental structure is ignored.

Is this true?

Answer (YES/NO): NO